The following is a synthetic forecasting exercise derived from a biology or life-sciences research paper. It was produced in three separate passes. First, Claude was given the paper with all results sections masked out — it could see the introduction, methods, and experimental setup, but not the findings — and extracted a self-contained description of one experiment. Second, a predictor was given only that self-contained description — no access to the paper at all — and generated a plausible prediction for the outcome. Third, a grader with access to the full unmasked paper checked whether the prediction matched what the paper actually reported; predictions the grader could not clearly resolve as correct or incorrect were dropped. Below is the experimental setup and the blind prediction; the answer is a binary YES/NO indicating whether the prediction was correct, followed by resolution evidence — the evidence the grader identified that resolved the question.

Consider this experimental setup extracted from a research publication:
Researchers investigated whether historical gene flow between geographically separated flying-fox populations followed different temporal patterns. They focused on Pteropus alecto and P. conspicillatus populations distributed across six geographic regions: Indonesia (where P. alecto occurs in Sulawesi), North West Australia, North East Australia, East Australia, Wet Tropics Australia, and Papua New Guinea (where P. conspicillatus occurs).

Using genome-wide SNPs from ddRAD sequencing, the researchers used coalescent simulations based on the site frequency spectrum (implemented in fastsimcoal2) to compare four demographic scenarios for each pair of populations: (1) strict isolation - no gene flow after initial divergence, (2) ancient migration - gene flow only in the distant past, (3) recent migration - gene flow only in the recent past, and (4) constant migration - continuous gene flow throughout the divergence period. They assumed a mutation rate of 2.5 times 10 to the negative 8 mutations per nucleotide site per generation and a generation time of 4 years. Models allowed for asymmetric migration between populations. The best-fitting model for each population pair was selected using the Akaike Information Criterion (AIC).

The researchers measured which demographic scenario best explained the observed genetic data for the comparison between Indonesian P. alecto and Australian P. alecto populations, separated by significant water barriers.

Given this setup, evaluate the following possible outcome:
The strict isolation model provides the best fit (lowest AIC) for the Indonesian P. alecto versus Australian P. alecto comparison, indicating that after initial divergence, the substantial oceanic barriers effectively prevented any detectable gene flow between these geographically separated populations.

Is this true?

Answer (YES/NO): NO